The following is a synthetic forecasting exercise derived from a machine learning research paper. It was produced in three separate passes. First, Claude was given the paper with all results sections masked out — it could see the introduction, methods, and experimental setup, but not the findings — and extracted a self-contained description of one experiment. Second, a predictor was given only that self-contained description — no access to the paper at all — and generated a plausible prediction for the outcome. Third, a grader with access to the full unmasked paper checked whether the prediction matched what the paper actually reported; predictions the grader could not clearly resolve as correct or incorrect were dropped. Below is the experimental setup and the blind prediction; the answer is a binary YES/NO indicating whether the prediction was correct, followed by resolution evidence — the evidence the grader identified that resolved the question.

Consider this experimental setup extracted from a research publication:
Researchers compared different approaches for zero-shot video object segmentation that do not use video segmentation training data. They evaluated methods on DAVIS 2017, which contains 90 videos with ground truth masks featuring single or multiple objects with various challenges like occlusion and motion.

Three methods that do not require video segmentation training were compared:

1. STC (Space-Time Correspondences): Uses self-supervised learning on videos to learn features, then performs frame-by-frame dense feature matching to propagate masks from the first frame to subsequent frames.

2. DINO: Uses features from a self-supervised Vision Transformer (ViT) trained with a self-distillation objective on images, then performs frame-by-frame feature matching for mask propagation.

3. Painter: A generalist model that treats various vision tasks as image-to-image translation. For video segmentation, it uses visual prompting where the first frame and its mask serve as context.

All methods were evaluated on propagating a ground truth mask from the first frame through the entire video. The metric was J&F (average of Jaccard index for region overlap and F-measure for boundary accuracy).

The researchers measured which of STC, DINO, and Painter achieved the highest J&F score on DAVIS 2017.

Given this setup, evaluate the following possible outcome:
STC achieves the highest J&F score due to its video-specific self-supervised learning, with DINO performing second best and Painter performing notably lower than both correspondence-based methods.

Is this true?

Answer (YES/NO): NO